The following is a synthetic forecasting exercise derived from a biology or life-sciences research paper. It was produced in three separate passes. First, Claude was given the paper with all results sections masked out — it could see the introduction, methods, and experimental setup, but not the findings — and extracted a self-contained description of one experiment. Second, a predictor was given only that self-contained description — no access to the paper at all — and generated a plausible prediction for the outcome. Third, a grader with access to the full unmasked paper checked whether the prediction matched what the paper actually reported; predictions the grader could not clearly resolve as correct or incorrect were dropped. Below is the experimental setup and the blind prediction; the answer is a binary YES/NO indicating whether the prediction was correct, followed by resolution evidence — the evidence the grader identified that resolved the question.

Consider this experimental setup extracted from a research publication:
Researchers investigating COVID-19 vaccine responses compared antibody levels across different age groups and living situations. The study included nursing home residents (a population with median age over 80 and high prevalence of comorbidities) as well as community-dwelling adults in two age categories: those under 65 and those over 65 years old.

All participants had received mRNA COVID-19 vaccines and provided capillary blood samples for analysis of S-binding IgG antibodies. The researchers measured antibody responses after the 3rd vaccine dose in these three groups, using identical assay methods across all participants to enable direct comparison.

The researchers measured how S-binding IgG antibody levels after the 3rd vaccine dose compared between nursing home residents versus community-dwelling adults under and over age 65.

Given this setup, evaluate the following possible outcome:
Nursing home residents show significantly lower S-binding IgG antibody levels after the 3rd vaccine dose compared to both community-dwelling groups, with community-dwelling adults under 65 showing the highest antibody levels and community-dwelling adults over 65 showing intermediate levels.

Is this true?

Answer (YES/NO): NO